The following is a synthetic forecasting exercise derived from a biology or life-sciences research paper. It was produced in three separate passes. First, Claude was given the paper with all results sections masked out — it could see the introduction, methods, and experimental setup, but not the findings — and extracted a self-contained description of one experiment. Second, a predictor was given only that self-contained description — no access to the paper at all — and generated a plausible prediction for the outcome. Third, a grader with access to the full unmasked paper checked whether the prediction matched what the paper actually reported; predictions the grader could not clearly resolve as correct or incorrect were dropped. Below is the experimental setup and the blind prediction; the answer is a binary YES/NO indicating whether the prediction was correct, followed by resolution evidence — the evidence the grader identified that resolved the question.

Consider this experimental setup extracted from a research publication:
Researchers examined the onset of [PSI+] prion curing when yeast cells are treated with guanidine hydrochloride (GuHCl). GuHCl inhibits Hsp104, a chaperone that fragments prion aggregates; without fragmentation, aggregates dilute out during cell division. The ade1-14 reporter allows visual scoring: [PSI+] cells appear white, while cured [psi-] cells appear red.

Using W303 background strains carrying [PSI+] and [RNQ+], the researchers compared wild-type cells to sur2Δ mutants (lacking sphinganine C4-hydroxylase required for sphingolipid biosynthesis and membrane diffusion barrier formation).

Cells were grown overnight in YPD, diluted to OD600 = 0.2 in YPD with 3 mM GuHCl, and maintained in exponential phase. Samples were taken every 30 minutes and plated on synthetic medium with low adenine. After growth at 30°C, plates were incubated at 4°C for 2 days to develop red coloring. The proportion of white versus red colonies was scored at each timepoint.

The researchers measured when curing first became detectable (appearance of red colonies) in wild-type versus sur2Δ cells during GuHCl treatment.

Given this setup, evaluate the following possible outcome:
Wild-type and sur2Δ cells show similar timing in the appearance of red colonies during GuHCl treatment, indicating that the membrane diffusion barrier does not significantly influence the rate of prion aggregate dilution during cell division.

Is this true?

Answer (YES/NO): YES